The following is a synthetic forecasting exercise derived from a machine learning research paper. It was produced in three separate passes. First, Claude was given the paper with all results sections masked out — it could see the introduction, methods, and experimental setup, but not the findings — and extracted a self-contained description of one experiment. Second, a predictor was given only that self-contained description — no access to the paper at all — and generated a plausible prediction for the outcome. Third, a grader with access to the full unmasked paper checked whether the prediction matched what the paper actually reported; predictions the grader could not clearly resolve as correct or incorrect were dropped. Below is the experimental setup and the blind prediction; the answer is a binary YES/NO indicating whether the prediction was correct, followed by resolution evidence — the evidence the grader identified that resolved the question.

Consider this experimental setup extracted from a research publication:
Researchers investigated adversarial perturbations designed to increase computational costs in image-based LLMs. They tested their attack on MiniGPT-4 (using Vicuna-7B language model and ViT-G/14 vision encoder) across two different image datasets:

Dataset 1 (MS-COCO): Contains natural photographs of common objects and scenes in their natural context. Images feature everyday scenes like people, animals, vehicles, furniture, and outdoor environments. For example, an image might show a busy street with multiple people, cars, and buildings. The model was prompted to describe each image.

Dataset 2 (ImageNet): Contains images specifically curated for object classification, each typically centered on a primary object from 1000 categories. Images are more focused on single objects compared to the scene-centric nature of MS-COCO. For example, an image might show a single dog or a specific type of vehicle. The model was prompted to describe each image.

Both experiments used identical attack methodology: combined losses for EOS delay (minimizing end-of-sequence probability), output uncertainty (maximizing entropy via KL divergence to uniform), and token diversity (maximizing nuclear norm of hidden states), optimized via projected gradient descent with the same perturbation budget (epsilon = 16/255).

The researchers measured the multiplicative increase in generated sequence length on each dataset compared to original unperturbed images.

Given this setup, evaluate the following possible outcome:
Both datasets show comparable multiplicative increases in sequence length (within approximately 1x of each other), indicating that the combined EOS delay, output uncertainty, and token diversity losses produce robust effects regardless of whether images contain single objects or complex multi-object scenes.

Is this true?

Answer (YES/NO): YES